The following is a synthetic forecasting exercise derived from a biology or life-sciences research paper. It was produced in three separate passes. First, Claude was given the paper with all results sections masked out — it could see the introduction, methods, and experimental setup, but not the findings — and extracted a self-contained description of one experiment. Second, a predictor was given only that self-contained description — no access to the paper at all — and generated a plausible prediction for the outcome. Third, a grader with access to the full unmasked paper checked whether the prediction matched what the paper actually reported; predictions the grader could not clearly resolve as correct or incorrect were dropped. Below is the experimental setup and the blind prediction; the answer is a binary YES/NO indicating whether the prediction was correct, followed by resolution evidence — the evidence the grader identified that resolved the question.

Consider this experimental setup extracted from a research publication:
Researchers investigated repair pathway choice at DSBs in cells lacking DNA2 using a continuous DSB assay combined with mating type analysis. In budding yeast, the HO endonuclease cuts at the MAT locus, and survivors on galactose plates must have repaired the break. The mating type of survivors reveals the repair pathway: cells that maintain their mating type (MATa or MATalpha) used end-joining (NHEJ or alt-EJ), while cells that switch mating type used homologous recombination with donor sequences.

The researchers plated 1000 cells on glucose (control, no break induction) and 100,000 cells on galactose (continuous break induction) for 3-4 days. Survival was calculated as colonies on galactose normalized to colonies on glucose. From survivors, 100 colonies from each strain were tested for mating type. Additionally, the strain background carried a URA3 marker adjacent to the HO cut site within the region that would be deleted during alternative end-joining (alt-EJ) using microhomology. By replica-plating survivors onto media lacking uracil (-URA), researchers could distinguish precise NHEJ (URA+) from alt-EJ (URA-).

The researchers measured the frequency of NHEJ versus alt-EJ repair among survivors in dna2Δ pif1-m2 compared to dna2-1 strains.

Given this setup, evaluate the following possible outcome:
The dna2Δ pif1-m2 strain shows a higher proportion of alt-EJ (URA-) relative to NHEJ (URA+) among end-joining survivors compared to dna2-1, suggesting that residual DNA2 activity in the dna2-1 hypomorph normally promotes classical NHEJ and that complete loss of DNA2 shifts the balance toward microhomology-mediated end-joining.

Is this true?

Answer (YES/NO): YES